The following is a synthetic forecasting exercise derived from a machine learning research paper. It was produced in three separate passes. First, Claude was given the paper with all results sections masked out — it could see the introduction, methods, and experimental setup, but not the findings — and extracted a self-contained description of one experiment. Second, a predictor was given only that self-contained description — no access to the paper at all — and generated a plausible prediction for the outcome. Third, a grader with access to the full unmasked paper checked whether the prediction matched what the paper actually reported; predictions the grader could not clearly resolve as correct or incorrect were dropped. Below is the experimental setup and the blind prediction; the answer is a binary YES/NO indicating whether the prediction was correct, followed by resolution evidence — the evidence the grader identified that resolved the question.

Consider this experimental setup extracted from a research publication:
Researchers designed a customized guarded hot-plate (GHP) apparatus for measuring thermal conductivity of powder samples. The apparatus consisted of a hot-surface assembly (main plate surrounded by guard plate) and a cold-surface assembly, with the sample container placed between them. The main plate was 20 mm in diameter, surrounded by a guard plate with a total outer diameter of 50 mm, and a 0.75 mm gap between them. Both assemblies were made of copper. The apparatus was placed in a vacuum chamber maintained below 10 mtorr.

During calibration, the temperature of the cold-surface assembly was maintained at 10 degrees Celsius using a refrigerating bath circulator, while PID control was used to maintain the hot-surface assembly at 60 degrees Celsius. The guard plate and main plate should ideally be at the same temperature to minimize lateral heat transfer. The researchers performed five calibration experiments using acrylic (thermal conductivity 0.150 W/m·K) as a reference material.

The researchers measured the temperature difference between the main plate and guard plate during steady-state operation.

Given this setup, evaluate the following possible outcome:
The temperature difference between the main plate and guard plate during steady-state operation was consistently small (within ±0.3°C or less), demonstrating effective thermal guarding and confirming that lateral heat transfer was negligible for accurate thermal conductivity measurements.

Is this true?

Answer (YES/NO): YES